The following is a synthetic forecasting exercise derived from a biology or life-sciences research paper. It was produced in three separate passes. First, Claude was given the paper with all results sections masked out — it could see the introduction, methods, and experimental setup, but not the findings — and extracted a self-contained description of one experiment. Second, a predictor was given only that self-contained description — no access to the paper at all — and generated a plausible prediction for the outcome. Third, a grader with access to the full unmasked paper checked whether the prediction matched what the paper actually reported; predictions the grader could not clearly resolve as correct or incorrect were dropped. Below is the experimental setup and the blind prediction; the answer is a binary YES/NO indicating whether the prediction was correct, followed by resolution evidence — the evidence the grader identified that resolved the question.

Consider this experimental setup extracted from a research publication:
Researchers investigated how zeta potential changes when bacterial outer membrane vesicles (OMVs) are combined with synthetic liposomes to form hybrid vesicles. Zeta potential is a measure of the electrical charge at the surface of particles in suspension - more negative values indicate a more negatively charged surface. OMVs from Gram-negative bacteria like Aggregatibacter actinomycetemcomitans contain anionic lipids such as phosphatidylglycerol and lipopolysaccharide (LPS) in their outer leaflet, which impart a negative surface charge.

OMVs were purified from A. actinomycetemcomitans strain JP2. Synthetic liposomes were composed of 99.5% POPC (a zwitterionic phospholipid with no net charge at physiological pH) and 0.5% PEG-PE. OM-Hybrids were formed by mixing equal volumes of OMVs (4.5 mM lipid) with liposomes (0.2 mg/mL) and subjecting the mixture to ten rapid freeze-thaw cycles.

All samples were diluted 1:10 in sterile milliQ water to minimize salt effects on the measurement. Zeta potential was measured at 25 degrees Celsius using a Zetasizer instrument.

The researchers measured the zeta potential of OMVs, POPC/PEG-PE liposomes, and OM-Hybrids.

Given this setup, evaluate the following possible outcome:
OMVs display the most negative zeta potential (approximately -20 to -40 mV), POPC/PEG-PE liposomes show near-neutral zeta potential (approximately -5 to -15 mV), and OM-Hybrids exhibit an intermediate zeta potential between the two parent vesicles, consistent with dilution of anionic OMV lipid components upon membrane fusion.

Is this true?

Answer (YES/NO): NO